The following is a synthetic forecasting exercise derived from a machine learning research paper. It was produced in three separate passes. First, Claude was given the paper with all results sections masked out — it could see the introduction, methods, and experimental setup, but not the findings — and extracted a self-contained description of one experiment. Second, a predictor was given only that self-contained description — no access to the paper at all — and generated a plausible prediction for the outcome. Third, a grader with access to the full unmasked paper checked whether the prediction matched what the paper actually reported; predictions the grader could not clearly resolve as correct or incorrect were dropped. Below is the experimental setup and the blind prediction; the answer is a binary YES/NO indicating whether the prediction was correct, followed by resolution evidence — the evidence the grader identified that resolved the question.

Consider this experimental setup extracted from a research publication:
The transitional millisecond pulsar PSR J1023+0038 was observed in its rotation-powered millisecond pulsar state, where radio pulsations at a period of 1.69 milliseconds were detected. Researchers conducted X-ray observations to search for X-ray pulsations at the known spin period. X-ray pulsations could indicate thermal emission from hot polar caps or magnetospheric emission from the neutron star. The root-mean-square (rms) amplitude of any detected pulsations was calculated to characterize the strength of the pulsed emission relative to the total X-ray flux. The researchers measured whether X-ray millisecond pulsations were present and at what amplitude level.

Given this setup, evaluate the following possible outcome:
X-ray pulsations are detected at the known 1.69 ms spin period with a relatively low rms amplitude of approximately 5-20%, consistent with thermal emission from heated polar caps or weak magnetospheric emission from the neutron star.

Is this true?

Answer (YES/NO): YES